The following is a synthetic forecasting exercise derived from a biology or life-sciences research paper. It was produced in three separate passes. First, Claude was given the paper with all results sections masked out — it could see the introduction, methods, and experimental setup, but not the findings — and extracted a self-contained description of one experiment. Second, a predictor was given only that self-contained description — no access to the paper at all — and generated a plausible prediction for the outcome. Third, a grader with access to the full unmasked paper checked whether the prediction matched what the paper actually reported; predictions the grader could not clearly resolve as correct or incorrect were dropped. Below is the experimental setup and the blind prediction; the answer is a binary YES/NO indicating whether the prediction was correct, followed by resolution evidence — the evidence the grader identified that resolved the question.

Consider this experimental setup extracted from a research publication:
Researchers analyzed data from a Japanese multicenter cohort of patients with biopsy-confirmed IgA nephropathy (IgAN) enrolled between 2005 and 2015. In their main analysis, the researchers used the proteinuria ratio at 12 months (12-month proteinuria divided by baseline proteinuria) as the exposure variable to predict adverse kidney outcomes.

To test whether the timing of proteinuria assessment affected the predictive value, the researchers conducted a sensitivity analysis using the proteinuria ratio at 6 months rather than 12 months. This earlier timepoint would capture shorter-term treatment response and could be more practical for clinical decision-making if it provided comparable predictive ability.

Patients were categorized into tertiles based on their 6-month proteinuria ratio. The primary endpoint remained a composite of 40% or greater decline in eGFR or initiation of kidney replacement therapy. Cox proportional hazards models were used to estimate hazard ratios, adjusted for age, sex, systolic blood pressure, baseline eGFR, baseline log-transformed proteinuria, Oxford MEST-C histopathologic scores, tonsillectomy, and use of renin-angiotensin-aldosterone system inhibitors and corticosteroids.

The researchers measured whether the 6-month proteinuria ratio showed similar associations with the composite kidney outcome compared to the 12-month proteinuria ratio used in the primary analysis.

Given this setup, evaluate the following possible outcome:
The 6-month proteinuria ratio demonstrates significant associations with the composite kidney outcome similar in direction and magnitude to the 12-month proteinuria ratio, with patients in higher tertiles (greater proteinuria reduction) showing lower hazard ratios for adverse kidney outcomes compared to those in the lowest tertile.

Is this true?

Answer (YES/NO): NO